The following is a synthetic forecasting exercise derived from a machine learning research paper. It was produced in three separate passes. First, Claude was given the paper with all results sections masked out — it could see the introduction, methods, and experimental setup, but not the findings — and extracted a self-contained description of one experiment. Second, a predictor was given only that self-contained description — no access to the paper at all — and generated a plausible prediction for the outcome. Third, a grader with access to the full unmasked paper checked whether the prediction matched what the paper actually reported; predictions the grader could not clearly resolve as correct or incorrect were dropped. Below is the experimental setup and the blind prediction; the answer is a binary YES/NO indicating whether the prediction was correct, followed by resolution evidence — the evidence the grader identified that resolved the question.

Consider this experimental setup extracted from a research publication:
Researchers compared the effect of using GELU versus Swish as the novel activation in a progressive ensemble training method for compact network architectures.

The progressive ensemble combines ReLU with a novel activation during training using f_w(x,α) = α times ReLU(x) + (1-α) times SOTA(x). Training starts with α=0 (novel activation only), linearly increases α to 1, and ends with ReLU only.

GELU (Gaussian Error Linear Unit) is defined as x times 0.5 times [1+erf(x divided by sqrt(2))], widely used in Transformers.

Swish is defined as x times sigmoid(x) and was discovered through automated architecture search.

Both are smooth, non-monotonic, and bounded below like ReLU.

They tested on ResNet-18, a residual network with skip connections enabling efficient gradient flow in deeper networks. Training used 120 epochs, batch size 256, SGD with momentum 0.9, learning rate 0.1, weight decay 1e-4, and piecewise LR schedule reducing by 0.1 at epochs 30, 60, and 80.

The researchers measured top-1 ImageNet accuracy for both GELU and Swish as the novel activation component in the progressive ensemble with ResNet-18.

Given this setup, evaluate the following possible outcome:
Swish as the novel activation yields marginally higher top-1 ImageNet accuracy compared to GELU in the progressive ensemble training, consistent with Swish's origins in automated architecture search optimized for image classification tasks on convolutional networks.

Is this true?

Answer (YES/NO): NO